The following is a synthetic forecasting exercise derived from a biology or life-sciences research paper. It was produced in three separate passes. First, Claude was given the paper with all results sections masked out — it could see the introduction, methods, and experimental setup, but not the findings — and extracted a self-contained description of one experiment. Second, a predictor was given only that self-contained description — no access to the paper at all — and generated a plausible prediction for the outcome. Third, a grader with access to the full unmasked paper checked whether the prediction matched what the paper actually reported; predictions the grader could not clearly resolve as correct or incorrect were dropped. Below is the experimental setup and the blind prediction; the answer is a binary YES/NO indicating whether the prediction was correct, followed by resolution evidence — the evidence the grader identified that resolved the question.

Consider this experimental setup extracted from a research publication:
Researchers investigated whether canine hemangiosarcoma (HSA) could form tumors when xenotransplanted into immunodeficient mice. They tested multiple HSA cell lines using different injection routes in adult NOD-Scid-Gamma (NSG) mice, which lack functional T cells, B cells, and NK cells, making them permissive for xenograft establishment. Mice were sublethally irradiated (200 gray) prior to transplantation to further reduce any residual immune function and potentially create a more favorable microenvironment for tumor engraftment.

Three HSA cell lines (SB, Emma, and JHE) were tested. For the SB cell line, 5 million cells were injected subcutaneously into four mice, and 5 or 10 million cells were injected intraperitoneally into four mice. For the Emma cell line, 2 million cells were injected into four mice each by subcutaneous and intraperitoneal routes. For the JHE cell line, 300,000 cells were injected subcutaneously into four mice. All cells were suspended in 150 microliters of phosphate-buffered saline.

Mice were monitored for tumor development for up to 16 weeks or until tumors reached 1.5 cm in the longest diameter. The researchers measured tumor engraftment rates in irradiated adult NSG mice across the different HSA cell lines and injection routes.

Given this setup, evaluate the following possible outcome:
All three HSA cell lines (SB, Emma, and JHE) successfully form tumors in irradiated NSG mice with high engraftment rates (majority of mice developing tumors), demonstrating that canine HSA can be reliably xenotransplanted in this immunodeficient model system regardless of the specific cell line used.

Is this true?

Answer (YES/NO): NO